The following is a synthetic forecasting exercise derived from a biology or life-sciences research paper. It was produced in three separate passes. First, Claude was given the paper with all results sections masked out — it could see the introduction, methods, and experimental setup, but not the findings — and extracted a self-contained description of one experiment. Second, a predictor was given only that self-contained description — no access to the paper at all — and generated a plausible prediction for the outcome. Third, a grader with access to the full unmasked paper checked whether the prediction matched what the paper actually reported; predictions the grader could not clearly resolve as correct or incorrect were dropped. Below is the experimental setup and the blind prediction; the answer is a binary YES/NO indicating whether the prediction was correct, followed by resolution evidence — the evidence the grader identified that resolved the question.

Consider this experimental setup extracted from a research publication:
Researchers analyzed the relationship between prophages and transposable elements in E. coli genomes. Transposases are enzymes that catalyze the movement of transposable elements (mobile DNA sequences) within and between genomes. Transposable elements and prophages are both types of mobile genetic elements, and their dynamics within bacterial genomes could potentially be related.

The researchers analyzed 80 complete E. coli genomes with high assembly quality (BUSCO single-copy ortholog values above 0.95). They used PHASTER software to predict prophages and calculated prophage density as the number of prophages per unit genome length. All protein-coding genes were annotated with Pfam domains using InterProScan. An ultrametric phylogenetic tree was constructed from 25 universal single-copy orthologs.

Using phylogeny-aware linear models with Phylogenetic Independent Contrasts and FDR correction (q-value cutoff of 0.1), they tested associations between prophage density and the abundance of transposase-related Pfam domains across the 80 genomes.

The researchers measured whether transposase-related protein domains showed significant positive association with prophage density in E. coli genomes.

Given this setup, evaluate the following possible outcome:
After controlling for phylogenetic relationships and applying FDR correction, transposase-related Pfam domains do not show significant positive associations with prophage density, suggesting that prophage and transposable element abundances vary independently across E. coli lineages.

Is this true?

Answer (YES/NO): NO